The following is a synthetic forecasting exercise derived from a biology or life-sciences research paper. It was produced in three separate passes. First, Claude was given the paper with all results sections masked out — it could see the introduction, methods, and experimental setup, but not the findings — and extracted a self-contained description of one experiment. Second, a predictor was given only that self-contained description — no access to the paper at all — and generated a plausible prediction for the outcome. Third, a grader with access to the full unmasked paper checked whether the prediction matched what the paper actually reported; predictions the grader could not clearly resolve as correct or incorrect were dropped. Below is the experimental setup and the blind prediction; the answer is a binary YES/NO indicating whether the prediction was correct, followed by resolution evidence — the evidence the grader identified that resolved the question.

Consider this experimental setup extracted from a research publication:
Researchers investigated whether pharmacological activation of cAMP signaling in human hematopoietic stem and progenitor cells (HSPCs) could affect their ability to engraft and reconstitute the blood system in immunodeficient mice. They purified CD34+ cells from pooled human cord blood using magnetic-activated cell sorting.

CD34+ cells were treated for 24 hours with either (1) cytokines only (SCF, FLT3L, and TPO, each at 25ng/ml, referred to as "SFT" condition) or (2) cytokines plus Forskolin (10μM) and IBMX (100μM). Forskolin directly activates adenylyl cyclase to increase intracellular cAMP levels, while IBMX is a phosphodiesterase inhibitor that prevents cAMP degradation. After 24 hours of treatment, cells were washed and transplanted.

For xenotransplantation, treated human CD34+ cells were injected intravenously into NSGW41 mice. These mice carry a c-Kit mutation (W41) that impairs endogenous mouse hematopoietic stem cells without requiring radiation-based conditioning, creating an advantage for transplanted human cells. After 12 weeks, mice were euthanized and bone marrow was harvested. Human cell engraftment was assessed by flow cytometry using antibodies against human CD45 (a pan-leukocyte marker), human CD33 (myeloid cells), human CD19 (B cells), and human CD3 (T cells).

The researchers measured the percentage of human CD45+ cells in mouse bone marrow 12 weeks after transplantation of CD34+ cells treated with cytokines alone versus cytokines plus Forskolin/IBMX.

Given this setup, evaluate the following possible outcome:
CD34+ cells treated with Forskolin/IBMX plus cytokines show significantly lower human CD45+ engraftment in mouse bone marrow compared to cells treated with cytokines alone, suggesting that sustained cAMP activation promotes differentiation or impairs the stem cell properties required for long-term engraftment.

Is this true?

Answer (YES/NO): NO